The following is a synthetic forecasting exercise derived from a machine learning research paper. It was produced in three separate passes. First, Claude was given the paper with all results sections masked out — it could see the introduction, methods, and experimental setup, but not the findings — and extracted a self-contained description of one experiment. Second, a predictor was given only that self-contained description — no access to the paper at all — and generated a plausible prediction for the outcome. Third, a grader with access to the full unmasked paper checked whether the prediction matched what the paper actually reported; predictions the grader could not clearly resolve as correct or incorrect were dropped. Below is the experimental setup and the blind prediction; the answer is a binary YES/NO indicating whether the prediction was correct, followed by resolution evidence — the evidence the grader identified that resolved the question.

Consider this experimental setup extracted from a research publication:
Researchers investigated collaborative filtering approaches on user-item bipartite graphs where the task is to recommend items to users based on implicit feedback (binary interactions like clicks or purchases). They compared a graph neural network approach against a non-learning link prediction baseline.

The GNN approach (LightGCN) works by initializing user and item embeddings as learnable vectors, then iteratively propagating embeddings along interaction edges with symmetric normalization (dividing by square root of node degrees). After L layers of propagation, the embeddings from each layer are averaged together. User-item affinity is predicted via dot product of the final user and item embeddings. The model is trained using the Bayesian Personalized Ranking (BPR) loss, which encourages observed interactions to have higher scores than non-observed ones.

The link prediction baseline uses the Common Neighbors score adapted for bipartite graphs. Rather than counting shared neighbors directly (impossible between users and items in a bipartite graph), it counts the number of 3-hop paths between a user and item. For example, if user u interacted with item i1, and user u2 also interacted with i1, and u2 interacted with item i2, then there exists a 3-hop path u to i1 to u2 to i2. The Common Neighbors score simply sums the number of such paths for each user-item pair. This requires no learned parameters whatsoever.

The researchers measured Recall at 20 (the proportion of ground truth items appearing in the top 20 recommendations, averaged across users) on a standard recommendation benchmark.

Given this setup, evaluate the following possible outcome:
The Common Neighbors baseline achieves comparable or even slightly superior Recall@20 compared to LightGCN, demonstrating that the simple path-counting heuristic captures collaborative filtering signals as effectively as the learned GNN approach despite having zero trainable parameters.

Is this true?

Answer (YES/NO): NO